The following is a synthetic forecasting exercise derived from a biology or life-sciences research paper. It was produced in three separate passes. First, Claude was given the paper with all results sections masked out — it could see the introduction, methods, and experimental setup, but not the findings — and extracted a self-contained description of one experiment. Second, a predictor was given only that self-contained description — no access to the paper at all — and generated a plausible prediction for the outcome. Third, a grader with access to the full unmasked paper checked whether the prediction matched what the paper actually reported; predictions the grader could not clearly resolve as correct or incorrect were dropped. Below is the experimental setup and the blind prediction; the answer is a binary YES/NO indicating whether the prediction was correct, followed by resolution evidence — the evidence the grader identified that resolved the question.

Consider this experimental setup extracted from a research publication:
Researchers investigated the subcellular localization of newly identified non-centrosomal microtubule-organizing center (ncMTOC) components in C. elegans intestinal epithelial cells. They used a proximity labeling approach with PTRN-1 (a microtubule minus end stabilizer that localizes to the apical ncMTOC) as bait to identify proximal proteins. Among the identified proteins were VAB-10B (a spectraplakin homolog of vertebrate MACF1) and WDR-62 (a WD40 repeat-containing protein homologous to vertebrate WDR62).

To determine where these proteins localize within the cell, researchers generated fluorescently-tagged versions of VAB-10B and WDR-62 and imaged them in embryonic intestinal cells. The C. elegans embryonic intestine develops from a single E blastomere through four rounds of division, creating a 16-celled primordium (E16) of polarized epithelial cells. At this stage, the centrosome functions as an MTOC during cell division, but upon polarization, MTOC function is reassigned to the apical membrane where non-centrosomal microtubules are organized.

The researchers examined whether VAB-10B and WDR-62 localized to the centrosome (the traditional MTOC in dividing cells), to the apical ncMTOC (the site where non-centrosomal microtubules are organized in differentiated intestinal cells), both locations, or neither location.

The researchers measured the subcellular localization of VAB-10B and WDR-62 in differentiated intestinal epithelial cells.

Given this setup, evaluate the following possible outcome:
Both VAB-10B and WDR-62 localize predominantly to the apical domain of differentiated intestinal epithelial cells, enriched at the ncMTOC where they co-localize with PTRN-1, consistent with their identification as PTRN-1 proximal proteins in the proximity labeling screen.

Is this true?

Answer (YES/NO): YES